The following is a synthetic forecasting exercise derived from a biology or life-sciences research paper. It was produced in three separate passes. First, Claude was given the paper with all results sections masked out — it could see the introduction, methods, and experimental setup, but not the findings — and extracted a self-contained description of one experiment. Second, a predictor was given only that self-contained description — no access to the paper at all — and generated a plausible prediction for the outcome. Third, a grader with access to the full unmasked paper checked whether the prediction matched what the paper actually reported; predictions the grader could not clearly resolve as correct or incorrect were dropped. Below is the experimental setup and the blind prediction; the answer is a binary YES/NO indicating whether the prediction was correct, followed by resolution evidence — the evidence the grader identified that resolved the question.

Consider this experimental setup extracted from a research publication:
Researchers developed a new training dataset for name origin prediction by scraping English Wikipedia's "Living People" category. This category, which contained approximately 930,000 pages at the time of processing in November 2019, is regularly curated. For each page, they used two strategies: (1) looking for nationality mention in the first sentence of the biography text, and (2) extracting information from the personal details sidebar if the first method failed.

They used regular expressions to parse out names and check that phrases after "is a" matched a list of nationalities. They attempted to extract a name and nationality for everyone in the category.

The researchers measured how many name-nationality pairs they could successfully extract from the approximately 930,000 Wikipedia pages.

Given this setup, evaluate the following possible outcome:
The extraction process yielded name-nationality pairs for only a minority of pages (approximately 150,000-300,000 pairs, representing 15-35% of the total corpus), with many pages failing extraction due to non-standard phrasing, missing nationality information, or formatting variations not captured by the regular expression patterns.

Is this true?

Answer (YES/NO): NO